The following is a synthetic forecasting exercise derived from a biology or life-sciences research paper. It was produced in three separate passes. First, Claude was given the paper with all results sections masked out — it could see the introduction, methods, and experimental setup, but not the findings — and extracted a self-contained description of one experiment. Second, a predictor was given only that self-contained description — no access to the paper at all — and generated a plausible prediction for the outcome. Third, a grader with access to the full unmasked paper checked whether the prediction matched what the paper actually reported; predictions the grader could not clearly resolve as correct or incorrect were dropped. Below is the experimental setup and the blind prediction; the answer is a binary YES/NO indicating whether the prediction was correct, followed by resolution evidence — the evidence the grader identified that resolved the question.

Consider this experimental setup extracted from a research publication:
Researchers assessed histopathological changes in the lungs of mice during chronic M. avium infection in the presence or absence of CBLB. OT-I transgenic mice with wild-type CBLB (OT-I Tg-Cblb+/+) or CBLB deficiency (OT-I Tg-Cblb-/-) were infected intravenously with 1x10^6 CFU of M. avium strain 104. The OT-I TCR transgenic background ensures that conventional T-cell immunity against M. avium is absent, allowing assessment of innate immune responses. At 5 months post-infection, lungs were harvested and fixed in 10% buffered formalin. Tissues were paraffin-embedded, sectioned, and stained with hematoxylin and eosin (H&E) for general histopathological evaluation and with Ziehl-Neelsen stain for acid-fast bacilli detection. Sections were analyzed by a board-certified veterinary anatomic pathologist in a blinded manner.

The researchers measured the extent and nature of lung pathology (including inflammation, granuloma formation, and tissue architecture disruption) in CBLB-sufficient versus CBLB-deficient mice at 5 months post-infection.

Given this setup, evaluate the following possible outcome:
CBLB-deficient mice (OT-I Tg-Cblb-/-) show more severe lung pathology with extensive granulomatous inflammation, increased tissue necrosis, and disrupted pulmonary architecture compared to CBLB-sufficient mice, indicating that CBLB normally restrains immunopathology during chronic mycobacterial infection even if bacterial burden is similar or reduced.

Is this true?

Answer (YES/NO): NO